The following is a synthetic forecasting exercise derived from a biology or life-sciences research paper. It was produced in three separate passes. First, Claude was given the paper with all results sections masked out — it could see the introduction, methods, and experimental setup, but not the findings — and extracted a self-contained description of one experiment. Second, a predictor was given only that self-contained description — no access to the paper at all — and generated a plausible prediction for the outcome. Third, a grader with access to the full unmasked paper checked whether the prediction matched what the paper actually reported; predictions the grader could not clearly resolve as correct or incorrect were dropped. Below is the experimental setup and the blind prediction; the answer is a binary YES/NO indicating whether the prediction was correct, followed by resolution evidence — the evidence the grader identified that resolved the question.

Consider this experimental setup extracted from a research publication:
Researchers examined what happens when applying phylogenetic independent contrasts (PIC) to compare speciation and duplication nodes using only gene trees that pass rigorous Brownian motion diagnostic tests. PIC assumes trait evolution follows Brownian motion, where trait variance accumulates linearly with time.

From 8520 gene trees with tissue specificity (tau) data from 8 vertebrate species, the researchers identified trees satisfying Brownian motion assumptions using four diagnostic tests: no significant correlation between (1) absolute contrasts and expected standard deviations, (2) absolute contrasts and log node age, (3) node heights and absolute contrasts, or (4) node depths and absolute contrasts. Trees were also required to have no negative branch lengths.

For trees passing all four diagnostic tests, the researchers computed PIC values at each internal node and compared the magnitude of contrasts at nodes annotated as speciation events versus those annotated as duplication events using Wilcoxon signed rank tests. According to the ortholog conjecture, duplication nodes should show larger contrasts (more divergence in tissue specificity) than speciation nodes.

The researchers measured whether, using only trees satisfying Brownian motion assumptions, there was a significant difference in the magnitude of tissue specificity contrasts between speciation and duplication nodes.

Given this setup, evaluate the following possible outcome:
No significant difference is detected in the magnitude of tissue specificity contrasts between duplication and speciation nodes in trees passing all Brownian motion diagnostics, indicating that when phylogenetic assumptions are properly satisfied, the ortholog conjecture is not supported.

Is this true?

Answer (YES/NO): NO